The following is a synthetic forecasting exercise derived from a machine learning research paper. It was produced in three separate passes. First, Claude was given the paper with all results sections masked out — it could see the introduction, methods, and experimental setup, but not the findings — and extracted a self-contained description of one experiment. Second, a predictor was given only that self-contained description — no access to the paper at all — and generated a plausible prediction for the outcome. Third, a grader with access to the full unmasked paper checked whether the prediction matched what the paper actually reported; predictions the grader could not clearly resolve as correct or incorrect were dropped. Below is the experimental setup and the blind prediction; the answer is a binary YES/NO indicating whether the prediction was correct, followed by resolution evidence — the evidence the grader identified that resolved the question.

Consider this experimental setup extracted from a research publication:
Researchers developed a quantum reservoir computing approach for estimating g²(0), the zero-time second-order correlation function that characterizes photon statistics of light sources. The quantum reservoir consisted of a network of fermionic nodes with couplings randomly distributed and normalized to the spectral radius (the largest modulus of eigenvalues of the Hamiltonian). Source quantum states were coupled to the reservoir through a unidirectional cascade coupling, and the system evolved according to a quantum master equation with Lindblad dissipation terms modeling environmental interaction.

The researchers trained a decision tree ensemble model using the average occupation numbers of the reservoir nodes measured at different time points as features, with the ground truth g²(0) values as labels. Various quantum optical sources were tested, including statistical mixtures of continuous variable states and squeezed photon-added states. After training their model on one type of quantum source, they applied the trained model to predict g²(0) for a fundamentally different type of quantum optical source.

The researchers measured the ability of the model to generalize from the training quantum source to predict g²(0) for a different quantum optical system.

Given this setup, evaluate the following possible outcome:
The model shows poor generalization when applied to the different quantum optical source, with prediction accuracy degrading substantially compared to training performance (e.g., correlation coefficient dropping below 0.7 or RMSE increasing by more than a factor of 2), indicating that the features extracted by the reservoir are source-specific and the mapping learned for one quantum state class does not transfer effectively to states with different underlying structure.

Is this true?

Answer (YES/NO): YES